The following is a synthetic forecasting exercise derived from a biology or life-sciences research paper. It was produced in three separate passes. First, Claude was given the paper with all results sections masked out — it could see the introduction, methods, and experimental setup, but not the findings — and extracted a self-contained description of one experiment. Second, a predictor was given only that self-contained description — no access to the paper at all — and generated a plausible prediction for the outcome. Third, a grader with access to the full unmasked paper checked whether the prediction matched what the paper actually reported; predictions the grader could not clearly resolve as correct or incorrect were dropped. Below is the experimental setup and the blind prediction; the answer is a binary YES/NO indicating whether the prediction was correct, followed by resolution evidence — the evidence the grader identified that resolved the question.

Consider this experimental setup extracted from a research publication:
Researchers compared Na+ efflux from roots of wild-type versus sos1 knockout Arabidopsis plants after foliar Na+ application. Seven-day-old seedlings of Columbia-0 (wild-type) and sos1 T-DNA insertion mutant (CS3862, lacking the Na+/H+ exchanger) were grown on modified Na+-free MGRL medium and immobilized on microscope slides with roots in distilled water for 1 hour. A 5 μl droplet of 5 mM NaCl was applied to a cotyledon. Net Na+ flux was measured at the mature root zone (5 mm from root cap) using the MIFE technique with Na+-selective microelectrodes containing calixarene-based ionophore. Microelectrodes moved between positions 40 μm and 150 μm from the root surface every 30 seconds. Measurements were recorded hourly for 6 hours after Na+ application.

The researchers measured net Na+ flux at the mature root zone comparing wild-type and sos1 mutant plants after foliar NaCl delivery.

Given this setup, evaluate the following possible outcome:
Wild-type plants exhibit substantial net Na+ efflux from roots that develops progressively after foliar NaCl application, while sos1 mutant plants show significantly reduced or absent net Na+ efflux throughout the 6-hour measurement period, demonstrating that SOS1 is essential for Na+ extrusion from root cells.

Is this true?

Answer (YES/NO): YES